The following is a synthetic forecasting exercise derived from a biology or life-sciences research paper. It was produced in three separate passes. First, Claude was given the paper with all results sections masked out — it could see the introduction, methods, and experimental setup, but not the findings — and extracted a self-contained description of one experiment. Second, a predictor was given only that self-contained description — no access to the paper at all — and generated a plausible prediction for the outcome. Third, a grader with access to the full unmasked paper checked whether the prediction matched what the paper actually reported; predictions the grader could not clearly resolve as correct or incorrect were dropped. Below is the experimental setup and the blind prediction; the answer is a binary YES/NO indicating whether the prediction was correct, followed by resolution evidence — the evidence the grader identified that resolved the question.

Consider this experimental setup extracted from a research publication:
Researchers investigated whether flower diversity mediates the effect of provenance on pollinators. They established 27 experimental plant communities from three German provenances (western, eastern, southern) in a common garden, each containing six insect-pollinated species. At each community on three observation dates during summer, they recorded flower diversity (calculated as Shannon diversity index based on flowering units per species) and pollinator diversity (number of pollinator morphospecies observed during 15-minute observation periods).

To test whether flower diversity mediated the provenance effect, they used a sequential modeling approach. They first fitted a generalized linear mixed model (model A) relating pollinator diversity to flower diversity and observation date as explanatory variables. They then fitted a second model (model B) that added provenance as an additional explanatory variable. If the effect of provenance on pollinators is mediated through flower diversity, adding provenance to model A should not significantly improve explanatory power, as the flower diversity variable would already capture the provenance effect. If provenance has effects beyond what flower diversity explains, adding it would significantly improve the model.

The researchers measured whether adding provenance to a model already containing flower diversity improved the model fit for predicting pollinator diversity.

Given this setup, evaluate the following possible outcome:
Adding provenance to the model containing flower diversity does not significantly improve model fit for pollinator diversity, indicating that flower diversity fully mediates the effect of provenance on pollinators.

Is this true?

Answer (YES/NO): YES